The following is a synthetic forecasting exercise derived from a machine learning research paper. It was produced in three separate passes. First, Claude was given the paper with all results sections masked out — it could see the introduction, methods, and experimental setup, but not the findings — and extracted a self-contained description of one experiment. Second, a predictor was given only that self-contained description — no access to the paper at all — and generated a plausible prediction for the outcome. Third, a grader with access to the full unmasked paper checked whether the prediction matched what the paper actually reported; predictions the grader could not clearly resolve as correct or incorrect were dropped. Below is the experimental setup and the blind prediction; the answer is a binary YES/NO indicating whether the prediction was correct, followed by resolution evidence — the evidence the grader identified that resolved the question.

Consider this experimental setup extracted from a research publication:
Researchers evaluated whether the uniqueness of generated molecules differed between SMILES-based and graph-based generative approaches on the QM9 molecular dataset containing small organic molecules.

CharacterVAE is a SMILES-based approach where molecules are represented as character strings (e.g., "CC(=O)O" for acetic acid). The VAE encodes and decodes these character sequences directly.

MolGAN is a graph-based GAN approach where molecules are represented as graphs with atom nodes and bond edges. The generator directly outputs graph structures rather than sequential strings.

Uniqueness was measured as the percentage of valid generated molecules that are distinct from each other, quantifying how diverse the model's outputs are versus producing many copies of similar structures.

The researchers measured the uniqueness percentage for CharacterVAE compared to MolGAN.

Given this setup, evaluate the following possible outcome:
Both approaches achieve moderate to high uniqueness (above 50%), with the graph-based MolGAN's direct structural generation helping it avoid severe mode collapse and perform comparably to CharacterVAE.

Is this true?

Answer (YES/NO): NO